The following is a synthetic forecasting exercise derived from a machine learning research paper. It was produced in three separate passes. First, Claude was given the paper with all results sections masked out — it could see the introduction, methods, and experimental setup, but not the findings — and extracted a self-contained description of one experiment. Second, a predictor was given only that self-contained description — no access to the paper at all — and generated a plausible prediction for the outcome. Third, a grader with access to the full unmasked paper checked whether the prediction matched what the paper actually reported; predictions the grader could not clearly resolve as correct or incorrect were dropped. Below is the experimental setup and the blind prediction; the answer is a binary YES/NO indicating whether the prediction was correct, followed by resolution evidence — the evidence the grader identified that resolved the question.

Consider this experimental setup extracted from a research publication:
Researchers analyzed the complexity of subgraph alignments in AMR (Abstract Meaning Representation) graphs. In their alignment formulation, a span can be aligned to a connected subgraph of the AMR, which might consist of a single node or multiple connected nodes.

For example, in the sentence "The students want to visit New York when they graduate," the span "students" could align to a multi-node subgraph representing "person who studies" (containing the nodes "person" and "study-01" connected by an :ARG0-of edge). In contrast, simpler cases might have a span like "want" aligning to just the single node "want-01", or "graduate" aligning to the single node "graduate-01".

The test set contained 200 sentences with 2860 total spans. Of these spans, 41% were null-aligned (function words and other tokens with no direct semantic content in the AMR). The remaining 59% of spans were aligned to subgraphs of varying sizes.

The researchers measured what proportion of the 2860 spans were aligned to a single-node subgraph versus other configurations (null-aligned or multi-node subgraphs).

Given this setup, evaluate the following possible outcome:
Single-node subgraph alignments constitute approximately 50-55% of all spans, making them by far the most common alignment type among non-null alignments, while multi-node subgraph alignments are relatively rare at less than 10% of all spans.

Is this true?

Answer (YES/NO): NO